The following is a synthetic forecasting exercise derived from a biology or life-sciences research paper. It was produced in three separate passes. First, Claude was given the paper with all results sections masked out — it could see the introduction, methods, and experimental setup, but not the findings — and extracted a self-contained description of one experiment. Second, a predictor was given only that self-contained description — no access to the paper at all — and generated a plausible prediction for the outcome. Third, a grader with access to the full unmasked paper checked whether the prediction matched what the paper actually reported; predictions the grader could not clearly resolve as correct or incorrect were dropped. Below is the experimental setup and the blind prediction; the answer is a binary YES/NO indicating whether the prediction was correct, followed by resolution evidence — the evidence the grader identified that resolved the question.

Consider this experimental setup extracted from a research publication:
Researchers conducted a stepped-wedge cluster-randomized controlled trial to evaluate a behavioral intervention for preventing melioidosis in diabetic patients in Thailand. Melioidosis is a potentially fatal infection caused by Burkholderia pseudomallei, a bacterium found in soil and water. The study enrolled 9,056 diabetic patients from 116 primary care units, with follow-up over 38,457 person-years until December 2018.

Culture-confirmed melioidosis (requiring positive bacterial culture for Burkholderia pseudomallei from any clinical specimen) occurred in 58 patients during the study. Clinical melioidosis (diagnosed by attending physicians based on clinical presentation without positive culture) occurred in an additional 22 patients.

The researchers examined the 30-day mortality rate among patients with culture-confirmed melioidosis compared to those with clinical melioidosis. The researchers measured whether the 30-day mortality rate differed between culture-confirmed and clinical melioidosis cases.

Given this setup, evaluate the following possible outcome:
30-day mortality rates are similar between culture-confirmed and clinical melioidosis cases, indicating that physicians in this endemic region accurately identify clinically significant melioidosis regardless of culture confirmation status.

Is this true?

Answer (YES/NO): NO